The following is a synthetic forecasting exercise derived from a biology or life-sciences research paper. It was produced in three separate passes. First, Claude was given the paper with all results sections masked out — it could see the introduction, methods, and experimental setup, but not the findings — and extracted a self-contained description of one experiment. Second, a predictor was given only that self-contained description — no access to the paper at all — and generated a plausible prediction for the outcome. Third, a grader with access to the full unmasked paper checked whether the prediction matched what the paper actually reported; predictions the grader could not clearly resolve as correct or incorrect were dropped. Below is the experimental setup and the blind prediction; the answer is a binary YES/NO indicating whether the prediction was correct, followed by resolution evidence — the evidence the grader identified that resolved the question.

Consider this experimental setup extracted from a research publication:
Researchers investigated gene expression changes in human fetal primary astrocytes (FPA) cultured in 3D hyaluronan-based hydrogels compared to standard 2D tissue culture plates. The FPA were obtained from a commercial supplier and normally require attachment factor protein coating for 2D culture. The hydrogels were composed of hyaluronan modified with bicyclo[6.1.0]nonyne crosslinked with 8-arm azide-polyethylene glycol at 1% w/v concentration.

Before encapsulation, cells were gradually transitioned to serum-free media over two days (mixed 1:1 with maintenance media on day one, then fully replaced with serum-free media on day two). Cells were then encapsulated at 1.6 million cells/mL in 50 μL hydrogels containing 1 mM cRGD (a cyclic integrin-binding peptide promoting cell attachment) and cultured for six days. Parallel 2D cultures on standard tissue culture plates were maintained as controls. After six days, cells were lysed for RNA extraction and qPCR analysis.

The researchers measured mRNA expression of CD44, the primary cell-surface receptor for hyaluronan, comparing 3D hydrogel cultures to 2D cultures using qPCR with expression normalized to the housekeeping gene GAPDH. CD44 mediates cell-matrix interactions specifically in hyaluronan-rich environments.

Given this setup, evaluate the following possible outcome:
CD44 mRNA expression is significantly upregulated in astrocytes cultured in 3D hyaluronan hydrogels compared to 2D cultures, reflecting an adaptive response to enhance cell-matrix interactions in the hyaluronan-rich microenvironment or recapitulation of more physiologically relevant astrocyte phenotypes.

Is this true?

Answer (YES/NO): NO